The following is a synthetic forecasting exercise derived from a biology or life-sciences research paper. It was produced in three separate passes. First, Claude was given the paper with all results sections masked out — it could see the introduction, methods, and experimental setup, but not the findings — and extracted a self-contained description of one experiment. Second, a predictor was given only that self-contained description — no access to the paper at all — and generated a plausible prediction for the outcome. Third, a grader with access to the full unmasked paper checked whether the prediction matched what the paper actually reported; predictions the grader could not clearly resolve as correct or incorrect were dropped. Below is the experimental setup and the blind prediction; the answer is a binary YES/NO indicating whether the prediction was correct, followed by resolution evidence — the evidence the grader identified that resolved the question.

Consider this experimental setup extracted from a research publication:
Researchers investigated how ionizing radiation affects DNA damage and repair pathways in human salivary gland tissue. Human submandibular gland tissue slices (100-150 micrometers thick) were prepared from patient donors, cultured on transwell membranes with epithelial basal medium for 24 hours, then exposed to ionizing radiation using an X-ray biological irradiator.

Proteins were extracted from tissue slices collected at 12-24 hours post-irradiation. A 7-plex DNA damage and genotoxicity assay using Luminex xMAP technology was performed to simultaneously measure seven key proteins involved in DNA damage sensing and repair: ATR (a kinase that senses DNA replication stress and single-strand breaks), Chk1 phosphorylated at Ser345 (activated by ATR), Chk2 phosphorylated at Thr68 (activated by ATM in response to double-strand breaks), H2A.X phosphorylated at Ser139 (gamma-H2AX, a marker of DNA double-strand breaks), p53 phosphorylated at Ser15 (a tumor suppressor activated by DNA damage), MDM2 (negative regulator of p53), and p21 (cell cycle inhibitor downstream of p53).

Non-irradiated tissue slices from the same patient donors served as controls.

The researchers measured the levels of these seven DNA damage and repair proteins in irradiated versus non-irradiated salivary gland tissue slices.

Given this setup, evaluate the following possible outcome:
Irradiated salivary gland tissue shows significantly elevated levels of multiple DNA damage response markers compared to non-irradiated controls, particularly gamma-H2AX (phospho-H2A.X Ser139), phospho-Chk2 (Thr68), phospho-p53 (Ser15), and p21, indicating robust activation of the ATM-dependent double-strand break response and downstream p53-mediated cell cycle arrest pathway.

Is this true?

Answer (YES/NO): NO